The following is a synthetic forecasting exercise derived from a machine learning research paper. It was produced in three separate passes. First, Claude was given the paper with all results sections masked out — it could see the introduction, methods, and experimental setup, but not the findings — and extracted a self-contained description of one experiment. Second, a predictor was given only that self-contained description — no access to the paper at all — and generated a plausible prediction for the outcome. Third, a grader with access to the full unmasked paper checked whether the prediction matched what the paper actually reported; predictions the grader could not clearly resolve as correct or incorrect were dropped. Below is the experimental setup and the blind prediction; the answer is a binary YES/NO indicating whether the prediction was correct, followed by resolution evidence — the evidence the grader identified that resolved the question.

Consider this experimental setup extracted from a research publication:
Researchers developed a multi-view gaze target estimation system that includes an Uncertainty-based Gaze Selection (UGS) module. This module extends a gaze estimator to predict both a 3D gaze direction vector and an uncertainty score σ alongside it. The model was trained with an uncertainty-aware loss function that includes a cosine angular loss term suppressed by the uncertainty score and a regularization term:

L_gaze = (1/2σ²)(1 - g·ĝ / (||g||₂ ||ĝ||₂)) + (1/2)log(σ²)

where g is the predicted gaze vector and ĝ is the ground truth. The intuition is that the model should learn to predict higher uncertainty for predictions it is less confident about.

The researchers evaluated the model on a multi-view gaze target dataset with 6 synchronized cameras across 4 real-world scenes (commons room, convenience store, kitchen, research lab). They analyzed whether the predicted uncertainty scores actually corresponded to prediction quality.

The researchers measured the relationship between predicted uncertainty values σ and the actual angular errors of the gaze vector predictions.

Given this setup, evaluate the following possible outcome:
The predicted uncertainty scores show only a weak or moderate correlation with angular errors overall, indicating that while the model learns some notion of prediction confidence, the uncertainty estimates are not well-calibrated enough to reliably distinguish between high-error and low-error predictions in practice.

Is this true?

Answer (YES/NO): NO